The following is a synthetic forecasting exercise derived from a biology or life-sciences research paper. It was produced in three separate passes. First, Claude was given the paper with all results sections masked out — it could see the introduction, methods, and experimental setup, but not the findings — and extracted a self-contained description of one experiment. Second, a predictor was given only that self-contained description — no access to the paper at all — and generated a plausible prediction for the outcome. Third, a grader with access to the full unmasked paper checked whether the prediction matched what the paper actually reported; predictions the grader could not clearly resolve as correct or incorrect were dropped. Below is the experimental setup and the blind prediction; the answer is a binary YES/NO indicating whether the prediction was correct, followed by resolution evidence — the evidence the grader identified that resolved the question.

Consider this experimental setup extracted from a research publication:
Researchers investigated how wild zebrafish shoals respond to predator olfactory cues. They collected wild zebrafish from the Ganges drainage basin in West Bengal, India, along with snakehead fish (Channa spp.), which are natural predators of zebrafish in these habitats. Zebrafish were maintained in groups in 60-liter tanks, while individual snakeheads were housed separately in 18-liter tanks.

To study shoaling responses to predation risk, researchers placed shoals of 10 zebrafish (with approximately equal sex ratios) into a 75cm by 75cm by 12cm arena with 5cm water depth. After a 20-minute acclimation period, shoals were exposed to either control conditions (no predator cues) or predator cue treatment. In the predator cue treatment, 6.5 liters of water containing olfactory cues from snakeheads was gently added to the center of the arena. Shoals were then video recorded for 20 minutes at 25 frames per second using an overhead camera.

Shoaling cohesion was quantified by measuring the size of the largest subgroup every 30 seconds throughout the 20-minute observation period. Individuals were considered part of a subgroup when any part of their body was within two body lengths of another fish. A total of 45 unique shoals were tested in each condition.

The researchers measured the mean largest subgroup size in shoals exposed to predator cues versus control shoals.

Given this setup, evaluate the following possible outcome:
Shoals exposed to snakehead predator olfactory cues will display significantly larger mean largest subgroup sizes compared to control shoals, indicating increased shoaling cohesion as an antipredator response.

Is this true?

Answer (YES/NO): YES